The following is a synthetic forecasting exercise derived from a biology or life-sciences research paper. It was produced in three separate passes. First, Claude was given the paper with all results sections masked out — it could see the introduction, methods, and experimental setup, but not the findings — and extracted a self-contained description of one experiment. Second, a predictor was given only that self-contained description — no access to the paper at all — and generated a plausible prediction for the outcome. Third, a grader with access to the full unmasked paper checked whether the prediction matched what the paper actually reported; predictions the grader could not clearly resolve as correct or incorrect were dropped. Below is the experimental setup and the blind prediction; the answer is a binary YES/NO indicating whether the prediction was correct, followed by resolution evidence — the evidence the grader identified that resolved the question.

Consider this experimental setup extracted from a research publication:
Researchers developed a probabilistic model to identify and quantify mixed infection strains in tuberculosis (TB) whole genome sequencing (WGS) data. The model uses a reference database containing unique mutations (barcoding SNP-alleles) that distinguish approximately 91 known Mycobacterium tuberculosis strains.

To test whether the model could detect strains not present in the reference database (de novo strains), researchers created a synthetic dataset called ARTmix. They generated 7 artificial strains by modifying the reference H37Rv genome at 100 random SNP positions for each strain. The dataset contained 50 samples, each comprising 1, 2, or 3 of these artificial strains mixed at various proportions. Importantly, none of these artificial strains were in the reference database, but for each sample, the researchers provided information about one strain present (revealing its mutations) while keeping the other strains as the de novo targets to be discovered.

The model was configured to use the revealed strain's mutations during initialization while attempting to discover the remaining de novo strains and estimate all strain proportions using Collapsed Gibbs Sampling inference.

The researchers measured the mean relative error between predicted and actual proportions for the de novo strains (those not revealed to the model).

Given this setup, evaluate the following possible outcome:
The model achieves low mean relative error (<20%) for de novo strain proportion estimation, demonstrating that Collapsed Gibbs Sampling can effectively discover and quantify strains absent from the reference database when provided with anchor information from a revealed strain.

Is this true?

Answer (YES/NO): YES